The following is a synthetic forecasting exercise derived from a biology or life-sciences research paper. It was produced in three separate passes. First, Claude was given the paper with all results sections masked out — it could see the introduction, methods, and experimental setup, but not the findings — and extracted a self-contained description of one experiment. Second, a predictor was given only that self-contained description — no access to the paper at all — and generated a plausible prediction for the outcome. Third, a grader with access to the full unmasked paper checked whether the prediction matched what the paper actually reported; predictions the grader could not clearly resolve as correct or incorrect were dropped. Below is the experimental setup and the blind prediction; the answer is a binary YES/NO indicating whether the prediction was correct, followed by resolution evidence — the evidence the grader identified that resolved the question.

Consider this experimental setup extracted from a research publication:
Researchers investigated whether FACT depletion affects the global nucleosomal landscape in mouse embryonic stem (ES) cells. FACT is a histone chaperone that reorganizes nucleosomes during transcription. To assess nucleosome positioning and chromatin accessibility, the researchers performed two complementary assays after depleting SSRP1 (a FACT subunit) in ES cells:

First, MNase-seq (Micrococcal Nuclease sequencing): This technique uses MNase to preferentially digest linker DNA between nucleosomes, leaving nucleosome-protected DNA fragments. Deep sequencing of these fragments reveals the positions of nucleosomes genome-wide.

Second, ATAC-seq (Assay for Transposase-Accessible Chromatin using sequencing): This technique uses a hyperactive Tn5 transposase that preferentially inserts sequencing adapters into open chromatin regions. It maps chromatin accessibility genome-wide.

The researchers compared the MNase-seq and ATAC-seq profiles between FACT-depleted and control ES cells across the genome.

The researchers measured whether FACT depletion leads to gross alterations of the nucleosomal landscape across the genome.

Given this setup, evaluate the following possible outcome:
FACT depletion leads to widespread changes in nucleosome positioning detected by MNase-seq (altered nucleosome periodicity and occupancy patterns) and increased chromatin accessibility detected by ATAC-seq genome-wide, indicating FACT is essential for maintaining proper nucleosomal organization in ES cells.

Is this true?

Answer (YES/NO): NO